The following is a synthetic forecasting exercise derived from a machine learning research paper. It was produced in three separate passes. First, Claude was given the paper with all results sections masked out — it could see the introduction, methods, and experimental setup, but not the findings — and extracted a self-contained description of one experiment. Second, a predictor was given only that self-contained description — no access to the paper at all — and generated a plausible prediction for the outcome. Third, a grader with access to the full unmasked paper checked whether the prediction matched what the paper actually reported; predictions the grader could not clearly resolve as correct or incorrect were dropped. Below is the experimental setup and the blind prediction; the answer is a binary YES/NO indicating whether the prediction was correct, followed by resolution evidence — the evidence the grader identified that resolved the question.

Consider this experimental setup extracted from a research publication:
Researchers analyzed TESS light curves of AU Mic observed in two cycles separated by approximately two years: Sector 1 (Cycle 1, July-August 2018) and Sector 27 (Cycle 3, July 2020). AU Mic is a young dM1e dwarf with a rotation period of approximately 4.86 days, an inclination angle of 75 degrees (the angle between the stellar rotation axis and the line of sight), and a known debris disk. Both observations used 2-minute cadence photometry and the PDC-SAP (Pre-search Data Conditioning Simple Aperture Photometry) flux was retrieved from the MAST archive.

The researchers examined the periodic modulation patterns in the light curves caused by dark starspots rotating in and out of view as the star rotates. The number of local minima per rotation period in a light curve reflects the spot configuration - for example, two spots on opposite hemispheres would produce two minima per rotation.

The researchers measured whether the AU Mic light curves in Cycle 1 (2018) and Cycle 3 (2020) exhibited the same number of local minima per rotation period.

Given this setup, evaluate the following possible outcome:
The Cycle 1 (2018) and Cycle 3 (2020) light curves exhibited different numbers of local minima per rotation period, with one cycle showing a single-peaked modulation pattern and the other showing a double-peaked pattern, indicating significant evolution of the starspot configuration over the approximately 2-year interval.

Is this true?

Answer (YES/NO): NO